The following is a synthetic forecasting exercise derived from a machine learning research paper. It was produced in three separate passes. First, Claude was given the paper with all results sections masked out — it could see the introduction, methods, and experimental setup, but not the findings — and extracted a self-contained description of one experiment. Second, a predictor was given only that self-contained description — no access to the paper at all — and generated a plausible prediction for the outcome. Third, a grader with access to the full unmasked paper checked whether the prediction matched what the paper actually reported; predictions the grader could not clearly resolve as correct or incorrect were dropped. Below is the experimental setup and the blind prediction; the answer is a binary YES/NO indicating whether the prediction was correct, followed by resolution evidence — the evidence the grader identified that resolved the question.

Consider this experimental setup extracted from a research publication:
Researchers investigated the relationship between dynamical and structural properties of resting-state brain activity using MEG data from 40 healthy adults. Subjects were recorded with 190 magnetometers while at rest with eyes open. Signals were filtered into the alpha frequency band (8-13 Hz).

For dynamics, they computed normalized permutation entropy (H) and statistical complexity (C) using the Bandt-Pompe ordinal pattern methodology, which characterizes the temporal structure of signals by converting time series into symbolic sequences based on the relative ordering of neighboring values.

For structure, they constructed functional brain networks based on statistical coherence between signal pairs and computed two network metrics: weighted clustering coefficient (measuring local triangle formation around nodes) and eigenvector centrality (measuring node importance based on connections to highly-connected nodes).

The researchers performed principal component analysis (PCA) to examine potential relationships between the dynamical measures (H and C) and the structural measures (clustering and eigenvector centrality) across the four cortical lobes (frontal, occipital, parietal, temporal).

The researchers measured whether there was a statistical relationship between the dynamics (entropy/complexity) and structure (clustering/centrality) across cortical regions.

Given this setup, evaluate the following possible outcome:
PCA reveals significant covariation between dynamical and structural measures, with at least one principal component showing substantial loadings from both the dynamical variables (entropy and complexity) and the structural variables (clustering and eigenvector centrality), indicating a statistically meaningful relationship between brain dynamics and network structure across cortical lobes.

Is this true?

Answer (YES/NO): NO